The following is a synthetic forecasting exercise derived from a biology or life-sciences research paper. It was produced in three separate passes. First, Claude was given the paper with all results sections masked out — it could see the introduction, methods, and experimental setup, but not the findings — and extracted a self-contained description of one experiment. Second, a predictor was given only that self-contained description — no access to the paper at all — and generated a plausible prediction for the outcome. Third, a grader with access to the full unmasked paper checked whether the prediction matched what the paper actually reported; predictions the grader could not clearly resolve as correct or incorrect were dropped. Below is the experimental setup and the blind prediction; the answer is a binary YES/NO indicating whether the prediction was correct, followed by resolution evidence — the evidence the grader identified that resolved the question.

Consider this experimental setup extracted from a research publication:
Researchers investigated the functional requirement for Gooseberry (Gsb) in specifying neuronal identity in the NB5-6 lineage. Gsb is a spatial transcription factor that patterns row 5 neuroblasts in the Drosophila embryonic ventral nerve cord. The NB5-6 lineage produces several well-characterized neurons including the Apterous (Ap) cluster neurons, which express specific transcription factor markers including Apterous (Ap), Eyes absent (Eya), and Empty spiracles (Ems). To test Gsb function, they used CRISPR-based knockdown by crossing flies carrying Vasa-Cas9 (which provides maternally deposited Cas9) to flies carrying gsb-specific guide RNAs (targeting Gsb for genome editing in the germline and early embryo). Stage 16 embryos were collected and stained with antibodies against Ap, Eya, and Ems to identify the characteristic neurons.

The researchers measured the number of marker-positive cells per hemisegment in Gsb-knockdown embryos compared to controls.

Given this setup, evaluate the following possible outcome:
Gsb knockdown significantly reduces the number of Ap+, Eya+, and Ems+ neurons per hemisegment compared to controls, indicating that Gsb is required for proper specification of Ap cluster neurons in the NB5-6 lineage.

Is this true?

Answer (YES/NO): NO